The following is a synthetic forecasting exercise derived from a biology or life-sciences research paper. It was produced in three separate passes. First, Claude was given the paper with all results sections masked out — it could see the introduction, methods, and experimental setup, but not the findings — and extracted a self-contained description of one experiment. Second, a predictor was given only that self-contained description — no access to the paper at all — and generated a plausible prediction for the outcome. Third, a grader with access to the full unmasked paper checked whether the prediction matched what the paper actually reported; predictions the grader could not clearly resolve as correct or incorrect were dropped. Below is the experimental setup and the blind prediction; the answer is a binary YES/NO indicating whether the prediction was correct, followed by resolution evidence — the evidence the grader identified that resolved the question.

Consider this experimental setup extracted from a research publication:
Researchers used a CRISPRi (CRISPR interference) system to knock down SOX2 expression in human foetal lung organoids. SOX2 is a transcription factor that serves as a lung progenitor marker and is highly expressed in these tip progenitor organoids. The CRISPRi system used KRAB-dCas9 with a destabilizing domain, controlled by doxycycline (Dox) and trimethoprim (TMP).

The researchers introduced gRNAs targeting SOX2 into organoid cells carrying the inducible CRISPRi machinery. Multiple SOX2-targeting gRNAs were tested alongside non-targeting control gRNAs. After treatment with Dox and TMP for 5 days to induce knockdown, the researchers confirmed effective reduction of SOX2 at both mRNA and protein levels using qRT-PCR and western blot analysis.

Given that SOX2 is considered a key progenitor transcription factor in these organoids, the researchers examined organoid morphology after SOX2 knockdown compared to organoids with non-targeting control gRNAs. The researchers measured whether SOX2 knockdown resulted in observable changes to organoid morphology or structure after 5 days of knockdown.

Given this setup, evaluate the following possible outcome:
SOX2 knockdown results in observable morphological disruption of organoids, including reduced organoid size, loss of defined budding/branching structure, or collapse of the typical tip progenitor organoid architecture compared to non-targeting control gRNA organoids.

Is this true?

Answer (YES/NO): NO